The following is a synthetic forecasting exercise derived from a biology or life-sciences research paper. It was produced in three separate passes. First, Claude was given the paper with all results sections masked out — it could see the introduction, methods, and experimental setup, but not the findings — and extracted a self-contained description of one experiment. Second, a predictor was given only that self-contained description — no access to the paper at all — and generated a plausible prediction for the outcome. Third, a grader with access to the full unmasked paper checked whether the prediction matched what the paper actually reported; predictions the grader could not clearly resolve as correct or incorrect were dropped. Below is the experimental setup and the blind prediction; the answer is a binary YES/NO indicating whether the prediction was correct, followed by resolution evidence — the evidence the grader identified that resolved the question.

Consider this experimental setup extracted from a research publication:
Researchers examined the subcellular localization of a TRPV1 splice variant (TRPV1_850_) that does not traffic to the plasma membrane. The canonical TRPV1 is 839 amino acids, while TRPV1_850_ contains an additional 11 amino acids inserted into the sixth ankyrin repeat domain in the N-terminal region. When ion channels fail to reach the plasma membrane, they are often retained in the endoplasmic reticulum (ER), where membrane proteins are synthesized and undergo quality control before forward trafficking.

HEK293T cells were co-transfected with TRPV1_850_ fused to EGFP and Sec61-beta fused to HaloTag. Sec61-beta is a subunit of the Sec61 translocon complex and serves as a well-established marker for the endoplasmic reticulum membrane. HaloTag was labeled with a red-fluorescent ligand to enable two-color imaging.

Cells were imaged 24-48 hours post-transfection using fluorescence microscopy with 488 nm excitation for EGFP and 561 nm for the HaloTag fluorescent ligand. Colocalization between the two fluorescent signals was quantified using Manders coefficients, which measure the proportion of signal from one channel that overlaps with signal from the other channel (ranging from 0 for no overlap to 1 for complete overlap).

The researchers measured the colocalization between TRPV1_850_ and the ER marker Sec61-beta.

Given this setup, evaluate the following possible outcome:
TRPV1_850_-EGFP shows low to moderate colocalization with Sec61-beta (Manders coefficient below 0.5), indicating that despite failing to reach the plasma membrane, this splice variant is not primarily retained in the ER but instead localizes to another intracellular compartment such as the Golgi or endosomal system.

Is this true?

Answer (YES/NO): NO